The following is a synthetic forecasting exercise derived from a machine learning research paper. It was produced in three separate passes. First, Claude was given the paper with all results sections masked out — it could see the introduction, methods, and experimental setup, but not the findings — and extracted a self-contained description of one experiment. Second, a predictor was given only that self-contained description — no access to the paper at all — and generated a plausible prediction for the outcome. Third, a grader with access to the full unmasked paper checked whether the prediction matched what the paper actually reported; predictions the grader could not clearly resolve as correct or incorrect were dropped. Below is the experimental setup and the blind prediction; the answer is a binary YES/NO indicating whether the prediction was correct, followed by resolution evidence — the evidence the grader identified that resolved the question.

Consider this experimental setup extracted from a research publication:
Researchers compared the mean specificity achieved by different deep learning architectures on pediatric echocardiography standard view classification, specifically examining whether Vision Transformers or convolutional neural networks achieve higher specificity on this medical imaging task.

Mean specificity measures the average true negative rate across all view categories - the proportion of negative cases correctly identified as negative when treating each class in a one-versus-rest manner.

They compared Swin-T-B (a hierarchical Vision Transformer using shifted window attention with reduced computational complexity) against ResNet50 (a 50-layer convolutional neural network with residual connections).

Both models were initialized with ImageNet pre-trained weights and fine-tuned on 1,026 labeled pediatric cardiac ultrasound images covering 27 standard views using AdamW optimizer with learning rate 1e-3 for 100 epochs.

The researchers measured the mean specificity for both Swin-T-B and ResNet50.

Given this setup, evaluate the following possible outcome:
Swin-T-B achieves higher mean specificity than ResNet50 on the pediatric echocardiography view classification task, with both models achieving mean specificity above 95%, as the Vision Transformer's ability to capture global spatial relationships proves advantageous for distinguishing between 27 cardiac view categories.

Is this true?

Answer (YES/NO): NO